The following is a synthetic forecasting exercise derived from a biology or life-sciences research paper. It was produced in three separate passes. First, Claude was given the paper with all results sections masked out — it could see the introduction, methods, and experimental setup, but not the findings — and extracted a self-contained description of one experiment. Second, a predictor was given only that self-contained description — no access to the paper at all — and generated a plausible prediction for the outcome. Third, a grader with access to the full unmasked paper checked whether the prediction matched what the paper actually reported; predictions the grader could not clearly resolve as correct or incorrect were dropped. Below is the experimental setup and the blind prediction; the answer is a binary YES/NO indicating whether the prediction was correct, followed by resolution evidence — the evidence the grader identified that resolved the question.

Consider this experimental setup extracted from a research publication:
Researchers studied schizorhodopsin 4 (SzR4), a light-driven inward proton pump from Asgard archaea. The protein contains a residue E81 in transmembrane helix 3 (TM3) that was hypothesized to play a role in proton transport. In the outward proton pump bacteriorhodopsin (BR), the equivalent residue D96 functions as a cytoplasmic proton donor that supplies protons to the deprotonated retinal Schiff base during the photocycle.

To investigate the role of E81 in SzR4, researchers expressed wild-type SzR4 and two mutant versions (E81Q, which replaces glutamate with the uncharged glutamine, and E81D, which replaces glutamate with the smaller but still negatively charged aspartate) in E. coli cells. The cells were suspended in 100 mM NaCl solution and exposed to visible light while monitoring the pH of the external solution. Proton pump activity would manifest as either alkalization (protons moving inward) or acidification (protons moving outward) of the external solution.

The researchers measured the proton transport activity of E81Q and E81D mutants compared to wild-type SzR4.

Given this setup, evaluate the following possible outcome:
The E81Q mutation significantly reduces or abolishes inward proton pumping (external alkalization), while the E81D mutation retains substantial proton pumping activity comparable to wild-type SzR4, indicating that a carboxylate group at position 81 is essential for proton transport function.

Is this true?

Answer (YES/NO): YES